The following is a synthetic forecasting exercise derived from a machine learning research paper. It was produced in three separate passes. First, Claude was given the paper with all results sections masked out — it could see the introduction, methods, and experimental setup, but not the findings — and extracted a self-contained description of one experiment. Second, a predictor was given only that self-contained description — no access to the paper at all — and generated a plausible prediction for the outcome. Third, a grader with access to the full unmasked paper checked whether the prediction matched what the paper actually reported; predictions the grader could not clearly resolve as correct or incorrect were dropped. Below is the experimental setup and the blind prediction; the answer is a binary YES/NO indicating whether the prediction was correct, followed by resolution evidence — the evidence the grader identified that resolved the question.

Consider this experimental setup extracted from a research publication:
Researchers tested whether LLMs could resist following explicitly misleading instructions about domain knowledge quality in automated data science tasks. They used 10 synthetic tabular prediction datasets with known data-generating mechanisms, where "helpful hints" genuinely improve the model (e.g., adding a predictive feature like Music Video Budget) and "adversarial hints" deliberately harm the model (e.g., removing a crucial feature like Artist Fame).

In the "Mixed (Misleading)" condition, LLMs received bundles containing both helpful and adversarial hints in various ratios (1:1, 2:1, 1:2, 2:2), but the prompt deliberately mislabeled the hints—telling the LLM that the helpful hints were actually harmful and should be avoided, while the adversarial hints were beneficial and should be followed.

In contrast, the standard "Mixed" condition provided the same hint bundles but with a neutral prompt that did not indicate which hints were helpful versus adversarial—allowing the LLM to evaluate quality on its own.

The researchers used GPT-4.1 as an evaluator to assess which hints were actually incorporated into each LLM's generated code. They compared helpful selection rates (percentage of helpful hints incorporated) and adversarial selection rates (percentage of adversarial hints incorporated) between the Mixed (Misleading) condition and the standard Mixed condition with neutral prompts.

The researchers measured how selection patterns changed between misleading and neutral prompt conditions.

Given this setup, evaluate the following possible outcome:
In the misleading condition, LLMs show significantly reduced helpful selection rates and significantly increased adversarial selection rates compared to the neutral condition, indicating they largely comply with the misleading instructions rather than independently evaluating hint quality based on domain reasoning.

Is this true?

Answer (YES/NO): YES